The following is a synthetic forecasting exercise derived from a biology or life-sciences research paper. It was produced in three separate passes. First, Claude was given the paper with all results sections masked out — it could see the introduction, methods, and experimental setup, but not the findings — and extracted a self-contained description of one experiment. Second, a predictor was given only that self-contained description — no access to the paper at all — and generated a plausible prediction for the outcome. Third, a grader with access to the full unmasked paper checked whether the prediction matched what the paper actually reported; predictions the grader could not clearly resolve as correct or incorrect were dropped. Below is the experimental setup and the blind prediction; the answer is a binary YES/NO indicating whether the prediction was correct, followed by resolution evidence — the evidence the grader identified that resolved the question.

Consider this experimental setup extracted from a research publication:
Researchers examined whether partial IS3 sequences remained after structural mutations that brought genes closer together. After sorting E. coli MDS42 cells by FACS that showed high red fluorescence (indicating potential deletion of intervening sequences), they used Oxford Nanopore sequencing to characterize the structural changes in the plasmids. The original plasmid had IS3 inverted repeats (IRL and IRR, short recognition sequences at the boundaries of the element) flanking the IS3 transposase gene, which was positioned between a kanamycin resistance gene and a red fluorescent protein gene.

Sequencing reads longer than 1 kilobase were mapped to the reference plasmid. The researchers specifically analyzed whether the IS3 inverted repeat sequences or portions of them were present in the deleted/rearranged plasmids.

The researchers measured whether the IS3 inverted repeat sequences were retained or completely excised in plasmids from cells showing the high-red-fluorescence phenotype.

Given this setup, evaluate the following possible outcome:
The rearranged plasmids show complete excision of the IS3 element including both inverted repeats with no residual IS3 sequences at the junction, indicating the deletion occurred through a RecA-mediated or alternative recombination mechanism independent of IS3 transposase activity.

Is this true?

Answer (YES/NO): NO